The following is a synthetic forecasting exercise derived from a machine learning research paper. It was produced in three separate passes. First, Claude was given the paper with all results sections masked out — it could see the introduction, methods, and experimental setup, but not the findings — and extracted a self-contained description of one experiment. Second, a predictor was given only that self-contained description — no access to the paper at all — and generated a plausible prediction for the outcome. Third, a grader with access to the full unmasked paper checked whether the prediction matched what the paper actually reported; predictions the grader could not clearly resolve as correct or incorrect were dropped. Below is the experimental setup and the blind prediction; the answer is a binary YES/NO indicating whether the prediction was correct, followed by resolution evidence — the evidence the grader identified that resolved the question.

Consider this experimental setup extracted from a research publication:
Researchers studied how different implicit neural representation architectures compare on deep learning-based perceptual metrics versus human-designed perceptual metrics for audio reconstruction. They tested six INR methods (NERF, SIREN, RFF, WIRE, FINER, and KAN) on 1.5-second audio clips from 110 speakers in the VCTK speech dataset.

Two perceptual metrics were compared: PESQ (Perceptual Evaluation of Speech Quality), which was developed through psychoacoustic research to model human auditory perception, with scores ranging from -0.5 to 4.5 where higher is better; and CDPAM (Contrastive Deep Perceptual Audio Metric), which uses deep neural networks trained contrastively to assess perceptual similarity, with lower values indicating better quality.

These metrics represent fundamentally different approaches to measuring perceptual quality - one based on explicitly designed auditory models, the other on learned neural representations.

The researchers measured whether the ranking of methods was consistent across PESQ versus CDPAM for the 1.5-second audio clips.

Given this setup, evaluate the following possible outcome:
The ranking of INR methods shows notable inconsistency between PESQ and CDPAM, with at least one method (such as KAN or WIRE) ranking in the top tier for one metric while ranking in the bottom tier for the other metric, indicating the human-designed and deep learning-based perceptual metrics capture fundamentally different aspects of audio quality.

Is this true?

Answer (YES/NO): NO